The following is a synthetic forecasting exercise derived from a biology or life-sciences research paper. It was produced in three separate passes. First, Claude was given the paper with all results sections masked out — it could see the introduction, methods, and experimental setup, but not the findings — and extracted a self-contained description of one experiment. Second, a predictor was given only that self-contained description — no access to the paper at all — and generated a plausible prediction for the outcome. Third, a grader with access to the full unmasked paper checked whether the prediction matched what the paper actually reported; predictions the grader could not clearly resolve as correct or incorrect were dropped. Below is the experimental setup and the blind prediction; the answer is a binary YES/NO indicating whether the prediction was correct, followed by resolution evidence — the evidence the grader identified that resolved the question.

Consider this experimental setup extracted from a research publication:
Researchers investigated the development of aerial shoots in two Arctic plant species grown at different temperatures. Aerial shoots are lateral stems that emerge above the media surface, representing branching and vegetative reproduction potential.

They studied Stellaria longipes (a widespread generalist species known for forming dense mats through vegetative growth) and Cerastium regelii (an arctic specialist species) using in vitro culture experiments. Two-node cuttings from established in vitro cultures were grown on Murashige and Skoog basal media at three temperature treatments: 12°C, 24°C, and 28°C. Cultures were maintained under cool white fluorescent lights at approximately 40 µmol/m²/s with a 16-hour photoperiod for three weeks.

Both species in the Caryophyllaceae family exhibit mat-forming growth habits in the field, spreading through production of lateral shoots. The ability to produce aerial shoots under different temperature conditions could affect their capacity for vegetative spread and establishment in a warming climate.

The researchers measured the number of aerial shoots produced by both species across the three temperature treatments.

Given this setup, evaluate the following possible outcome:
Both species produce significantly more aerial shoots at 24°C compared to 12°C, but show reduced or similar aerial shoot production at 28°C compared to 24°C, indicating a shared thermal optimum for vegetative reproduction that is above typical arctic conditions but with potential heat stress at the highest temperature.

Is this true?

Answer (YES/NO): NO